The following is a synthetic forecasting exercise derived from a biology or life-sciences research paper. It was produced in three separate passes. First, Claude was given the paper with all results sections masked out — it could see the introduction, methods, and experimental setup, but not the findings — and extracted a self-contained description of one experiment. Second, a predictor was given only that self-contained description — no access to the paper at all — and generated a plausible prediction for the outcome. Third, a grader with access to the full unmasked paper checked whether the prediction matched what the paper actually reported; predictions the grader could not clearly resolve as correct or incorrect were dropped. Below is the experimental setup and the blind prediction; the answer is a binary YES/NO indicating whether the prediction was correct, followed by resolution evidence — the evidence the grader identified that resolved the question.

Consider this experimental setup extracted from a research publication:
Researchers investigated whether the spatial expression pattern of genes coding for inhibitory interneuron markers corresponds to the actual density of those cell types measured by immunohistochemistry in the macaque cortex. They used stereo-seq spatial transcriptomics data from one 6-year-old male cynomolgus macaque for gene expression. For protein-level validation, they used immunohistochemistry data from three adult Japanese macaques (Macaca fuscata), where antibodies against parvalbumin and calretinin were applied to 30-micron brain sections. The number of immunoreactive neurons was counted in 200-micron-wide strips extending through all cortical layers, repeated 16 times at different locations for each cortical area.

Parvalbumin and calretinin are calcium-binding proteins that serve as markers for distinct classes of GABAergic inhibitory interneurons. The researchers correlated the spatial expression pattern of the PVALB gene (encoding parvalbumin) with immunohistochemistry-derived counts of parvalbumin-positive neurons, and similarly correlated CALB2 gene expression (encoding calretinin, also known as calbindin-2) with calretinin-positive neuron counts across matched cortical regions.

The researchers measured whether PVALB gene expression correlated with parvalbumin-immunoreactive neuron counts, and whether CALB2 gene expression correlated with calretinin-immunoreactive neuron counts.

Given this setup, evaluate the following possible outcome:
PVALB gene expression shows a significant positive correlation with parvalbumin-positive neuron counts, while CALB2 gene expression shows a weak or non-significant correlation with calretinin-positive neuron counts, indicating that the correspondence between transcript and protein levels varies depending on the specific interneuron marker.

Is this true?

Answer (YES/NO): NO